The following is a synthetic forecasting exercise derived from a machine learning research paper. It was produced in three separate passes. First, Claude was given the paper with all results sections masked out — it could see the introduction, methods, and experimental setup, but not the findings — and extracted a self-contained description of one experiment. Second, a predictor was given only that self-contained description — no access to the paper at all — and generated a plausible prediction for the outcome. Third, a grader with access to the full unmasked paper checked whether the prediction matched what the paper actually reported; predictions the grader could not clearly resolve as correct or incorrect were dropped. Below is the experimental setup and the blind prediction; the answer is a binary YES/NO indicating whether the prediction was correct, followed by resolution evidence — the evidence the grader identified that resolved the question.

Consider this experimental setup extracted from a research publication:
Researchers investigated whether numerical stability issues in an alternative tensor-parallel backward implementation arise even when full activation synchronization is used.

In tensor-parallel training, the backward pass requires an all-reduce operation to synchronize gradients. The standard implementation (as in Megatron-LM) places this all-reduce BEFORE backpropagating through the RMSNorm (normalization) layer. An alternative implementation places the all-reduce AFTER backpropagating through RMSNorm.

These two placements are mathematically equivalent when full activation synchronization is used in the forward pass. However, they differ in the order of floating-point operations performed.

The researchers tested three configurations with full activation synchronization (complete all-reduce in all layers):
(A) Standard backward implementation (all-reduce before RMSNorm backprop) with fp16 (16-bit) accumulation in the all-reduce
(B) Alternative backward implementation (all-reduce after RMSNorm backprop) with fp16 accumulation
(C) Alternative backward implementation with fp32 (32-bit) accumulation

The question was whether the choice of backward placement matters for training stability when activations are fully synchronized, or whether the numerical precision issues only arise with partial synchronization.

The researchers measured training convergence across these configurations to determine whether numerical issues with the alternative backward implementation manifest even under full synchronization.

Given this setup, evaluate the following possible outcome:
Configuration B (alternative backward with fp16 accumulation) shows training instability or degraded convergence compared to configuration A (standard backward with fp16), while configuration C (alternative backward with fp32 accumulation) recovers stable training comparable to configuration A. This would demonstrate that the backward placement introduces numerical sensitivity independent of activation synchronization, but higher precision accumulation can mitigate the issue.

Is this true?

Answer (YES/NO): YES